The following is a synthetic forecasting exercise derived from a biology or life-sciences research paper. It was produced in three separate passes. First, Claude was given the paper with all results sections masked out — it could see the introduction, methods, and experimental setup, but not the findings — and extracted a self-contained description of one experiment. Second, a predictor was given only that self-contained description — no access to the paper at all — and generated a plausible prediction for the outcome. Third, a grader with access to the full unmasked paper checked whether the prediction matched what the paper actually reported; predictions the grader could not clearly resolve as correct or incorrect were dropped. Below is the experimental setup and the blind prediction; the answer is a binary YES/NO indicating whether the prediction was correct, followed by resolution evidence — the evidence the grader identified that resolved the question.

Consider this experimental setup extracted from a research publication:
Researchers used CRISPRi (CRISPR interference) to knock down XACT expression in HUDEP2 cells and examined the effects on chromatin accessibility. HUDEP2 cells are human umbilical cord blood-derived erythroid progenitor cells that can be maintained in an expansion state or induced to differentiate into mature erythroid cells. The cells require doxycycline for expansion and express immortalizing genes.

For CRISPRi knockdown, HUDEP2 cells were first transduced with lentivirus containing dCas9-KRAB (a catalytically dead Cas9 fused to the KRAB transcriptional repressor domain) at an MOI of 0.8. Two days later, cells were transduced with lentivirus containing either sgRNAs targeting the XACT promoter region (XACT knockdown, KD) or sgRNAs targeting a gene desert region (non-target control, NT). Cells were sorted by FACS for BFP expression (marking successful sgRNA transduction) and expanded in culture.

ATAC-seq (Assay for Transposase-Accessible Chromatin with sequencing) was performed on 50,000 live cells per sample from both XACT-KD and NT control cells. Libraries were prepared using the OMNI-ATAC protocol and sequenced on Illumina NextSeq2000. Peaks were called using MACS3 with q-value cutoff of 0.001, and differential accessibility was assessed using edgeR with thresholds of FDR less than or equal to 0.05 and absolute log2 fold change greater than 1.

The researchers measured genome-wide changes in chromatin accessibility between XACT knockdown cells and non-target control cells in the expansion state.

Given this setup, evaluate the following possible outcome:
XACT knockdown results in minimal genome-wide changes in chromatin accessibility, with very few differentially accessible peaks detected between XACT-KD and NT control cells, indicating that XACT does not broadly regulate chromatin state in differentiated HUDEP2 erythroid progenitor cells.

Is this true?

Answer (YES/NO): NO